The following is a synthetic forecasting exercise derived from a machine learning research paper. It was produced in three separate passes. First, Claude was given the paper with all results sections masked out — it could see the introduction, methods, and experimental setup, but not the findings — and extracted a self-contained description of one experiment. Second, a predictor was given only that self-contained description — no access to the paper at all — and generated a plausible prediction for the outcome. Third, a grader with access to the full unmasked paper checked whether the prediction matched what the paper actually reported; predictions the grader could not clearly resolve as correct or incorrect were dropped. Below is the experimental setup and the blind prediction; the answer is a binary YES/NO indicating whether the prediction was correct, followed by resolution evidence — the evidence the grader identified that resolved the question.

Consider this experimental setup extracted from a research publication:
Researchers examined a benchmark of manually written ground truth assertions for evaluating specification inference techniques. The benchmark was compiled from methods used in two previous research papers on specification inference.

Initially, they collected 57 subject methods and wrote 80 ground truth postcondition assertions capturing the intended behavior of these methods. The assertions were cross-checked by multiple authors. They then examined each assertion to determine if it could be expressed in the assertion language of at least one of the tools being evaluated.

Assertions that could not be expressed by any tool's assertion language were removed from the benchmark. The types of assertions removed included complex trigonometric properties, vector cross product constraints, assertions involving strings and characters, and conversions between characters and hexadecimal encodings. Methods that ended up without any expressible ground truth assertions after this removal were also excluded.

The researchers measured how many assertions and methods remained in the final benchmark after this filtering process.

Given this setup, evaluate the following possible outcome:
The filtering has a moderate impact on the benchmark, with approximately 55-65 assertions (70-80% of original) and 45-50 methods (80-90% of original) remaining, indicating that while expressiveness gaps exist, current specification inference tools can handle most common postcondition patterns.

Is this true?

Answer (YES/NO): NO